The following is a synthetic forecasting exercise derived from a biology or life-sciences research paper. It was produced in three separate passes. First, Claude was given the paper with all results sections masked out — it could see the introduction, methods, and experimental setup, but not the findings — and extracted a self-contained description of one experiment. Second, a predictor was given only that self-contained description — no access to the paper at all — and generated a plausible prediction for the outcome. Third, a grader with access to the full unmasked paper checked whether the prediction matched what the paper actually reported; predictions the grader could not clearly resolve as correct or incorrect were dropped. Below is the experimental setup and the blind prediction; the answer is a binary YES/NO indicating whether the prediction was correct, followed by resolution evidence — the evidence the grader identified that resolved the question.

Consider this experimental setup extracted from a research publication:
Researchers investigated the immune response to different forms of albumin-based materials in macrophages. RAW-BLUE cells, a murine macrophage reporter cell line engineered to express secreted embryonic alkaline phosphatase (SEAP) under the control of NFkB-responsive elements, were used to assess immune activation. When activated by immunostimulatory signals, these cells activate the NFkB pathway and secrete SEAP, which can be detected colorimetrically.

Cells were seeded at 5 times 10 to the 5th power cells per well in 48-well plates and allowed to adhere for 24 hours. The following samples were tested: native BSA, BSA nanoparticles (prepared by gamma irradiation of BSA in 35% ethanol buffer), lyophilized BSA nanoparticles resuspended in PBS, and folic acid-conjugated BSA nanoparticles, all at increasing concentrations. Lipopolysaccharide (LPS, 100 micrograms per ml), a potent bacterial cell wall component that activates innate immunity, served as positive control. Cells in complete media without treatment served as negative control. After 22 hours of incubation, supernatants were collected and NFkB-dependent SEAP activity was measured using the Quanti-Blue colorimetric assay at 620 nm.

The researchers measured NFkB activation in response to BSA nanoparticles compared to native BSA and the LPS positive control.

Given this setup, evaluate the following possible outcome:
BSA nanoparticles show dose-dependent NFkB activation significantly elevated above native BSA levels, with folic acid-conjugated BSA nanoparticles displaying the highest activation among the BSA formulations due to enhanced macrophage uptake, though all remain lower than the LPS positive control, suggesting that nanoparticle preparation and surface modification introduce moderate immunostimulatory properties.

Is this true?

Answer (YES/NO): NO